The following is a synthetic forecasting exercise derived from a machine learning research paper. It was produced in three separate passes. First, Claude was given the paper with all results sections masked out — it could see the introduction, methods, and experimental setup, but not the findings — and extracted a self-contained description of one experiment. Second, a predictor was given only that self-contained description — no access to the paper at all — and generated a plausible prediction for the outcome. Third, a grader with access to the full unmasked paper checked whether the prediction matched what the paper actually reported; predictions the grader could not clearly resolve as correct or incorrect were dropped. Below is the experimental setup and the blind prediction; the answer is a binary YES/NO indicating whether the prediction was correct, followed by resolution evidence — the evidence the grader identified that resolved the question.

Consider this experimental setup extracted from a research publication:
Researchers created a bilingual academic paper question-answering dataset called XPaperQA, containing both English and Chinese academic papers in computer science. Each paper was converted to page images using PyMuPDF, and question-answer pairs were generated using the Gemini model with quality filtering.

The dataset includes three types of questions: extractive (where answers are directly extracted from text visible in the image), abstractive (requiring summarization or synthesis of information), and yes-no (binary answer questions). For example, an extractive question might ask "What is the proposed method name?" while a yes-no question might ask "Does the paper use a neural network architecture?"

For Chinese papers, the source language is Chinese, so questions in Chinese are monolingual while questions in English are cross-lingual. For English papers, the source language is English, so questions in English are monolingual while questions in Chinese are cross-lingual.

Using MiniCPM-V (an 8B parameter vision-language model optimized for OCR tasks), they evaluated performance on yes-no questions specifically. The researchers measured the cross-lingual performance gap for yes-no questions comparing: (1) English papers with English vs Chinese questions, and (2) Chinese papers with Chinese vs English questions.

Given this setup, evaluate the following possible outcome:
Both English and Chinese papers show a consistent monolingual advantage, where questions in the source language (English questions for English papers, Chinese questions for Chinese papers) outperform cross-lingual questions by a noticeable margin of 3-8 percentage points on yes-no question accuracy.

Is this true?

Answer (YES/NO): NO